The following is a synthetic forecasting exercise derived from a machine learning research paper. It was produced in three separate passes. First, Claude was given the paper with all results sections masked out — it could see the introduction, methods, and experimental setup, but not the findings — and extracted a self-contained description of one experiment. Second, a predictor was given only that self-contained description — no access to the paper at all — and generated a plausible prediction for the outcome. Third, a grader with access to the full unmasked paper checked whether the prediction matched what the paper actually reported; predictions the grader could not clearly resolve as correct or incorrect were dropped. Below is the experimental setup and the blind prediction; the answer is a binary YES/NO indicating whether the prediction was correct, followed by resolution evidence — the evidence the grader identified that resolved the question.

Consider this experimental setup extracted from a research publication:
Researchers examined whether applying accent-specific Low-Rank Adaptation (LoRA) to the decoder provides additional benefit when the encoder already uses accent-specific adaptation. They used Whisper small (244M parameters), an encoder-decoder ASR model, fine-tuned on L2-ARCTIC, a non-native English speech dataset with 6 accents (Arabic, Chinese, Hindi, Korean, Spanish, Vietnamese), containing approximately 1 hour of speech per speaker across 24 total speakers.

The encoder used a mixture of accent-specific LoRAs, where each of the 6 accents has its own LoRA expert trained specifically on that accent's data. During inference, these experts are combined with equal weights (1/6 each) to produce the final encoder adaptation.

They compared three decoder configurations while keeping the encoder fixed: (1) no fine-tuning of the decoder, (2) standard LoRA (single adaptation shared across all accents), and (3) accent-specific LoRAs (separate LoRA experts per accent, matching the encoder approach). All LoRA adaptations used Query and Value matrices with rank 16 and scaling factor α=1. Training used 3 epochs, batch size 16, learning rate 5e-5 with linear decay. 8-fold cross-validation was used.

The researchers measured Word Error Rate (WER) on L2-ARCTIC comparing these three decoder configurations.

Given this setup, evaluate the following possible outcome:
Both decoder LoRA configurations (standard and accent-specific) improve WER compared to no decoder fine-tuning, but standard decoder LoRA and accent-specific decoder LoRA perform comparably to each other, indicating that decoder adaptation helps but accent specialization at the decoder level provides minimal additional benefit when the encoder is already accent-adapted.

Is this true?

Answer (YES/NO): YES